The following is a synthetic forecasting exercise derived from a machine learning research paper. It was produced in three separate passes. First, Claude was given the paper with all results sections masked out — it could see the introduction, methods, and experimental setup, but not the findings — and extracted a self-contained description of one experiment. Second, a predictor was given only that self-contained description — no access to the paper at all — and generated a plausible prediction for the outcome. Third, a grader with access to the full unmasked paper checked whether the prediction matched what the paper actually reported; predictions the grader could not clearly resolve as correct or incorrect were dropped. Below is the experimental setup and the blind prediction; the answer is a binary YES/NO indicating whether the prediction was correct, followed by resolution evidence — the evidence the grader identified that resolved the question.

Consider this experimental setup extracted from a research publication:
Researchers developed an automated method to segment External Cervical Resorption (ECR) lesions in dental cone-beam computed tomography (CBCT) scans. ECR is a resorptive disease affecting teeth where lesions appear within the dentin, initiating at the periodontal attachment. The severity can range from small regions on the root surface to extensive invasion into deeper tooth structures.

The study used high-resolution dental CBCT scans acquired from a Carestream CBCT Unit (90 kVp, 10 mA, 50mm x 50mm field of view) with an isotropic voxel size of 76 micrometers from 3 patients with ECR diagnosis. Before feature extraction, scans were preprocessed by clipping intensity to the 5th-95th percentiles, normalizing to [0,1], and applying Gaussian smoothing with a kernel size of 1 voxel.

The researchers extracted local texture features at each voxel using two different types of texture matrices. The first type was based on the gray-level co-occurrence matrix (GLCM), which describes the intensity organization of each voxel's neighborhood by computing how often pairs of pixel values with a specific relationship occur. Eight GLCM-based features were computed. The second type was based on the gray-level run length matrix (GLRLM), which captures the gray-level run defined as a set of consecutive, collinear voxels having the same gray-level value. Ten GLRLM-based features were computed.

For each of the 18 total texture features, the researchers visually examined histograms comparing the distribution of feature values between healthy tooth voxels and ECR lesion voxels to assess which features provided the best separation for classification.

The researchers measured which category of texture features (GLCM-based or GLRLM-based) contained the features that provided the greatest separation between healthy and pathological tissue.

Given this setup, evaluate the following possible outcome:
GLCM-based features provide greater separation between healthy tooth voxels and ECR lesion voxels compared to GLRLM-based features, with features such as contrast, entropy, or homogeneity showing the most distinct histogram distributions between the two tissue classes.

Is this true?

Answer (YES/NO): NO